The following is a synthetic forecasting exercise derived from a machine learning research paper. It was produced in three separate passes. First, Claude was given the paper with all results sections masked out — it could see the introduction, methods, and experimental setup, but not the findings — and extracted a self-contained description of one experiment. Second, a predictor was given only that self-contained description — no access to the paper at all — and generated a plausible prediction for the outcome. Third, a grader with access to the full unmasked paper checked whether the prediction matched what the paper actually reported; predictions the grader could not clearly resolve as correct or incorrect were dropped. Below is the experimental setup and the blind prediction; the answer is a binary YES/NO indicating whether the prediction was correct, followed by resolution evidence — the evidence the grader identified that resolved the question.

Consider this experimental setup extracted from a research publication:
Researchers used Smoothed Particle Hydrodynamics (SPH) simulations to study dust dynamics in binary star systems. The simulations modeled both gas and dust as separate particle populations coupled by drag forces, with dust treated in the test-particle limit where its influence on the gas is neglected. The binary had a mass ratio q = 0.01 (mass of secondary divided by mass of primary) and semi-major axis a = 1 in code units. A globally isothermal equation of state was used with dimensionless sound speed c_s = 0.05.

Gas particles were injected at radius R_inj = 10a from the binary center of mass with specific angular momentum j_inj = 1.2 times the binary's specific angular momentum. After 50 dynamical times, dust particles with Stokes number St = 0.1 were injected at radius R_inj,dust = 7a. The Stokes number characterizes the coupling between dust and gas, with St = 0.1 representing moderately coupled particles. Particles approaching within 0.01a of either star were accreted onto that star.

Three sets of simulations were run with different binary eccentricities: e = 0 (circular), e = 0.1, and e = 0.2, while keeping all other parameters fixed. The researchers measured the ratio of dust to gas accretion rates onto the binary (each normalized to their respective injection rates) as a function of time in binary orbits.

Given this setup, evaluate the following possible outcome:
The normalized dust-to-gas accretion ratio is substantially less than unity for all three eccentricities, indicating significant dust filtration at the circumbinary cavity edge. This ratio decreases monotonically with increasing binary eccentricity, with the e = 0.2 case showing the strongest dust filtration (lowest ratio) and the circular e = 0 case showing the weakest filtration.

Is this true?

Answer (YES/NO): NO